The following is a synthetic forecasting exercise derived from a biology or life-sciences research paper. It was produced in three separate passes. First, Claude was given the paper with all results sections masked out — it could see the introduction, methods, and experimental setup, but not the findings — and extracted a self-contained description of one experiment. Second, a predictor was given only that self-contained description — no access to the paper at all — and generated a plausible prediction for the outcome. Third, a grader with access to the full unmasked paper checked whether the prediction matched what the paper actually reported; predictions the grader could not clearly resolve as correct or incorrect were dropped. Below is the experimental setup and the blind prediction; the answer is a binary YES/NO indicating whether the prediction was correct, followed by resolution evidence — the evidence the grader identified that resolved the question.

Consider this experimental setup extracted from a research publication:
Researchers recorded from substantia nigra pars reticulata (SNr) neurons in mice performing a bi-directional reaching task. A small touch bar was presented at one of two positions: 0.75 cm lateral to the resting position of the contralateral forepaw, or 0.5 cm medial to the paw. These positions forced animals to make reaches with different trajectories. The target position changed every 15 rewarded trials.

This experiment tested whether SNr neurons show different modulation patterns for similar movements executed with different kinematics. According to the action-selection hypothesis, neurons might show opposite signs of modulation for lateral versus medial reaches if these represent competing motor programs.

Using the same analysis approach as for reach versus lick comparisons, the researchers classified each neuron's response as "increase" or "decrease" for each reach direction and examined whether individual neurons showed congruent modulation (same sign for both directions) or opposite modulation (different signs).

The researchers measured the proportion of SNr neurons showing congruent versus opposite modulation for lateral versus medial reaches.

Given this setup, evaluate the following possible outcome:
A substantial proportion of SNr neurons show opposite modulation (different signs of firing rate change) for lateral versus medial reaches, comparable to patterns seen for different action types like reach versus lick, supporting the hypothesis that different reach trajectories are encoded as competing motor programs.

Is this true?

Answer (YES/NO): NO